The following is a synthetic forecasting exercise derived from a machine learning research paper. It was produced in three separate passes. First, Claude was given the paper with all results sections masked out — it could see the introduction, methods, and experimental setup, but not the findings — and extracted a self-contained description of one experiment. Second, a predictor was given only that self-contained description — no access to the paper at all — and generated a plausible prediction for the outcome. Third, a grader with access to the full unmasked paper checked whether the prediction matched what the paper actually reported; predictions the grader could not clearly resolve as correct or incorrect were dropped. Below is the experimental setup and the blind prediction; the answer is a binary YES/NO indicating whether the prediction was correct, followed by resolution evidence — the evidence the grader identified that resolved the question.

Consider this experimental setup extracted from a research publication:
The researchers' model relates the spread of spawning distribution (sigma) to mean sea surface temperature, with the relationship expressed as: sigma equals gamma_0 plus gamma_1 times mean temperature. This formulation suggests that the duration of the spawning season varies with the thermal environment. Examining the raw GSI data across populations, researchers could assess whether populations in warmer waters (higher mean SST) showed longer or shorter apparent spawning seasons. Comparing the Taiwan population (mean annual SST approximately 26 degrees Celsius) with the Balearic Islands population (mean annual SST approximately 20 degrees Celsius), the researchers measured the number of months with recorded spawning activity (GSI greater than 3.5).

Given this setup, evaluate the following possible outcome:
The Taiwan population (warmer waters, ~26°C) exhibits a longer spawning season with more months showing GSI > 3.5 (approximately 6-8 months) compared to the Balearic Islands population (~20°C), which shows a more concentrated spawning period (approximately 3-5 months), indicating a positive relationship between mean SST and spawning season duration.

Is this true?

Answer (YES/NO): YES